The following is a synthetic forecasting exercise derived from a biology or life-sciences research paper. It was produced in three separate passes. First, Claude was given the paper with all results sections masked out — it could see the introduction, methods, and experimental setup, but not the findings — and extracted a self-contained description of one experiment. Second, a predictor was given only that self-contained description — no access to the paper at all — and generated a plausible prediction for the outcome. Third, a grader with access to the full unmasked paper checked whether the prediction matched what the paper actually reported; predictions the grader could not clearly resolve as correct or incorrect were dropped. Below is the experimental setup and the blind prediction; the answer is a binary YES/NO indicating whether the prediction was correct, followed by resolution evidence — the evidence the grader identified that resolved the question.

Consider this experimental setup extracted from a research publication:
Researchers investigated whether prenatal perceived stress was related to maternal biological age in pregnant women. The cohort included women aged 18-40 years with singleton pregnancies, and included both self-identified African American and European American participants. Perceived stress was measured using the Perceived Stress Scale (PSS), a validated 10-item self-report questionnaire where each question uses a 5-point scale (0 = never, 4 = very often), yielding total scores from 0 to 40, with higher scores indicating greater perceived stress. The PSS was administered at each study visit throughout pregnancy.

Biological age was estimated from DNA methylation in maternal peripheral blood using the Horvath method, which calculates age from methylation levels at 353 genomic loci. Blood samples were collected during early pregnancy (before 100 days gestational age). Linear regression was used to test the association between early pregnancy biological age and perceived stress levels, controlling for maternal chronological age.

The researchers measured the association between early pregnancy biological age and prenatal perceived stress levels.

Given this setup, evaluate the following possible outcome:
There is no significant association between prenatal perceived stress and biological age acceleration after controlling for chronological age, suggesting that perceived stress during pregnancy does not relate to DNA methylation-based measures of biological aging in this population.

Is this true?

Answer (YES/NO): NO